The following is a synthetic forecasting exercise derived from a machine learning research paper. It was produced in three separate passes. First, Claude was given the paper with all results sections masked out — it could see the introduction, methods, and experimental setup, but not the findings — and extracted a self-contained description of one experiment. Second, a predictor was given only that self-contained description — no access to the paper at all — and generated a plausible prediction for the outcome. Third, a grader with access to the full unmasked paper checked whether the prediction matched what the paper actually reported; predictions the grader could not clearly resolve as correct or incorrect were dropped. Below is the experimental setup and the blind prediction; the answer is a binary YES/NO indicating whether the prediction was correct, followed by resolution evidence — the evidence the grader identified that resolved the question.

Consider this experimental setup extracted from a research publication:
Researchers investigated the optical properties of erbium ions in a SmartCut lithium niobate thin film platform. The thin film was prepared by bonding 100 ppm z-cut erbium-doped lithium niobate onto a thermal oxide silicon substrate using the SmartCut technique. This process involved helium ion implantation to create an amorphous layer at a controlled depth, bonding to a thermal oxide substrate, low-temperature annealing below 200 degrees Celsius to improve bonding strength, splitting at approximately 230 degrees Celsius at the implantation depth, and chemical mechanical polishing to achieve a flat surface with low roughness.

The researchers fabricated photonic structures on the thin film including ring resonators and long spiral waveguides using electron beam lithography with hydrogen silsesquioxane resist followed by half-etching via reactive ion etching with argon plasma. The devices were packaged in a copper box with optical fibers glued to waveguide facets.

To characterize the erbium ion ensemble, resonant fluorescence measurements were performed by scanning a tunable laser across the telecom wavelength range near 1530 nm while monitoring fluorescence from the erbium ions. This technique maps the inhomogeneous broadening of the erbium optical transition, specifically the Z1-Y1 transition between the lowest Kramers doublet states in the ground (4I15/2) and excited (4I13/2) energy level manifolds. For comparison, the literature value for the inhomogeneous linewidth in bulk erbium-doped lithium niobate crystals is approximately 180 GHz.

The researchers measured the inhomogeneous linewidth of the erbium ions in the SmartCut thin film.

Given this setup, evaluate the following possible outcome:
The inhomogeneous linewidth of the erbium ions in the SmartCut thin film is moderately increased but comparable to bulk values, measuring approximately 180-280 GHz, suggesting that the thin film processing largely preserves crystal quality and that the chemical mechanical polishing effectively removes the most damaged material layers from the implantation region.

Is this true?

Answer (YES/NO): NO